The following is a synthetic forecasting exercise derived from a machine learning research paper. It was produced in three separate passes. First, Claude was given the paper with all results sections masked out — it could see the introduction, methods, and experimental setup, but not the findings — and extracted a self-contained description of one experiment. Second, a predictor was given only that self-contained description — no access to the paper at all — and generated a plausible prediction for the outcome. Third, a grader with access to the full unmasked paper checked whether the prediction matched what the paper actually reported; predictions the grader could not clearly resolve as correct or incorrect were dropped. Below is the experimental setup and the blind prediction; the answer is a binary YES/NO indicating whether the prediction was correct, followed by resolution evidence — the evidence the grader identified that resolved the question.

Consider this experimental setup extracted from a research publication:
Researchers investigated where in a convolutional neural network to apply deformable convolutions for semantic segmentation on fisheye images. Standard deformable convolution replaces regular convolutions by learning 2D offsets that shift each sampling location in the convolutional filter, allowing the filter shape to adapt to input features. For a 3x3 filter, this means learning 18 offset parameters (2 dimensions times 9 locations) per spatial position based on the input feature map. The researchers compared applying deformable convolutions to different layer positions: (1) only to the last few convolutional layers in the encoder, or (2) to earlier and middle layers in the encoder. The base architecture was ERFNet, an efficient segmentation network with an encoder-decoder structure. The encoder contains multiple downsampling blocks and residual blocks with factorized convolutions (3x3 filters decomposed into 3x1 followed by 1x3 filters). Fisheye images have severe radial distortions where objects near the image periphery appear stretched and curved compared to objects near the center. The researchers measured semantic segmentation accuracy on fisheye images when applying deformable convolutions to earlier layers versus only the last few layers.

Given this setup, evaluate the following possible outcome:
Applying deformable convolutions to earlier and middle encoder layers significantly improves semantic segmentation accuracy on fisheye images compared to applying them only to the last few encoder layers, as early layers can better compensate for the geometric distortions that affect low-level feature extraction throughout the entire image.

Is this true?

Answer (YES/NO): NO